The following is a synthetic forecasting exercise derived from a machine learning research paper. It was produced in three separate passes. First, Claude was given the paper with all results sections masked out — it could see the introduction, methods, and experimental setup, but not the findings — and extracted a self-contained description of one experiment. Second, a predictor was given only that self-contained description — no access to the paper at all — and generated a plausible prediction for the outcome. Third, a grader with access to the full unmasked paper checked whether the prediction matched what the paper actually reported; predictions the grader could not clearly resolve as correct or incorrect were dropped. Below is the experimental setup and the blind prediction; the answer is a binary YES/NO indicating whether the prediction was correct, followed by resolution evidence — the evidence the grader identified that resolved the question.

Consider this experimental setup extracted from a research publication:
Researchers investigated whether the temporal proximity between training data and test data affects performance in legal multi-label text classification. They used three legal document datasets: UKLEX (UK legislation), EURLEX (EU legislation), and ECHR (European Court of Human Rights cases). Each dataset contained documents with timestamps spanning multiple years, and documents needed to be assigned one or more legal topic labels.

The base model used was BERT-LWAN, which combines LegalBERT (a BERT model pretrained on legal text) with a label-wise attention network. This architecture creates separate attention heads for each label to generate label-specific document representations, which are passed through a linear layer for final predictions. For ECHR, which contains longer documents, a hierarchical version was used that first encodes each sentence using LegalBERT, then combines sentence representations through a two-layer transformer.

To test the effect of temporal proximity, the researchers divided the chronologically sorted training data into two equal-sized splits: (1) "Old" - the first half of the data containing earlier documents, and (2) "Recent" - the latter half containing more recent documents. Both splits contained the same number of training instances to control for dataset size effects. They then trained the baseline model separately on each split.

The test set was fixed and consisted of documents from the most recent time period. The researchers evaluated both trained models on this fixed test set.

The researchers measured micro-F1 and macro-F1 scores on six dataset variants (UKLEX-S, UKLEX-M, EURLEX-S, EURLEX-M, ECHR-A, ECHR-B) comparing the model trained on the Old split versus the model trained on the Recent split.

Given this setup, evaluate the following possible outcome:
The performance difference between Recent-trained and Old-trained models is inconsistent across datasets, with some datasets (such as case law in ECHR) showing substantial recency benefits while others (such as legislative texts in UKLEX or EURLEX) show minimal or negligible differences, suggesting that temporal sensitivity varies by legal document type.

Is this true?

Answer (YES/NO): NO